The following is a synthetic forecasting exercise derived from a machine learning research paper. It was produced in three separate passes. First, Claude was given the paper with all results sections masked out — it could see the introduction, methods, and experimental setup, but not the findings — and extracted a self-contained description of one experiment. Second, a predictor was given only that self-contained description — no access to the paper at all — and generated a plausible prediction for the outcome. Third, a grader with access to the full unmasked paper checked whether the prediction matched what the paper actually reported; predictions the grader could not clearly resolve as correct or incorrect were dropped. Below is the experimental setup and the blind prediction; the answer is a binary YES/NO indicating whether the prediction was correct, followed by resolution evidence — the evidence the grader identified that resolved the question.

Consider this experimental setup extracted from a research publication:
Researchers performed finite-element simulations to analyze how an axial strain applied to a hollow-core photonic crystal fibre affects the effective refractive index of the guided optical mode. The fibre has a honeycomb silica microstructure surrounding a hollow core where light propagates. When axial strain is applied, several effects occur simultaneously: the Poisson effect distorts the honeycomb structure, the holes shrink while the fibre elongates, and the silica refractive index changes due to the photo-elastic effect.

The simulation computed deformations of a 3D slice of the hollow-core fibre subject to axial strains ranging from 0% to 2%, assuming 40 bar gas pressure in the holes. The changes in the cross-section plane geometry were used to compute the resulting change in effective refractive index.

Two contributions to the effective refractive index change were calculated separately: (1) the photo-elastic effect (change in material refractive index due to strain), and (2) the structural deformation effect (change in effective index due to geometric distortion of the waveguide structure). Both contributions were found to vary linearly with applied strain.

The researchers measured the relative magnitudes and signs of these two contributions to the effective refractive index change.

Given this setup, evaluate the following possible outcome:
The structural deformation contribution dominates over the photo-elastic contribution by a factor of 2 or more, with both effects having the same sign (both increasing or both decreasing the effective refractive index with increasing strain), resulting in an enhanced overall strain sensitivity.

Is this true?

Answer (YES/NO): NO